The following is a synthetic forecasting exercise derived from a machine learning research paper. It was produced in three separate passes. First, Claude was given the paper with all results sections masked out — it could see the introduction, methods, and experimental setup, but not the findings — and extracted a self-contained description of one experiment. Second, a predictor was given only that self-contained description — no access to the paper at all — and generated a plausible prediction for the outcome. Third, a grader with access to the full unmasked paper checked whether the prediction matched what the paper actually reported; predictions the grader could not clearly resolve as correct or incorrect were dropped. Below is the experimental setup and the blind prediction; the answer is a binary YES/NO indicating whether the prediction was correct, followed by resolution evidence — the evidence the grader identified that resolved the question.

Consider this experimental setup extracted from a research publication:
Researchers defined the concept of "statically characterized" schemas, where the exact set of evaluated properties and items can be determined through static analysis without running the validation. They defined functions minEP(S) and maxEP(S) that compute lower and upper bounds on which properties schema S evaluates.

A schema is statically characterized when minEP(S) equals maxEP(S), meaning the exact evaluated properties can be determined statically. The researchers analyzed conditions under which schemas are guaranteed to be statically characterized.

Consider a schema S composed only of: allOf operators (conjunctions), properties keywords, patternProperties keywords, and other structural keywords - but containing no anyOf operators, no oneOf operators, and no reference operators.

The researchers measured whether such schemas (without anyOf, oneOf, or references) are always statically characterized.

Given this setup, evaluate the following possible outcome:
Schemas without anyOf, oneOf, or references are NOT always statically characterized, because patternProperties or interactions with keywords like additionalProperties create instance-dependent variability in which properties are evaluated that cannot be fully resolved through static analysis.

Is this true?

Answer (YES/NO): NO